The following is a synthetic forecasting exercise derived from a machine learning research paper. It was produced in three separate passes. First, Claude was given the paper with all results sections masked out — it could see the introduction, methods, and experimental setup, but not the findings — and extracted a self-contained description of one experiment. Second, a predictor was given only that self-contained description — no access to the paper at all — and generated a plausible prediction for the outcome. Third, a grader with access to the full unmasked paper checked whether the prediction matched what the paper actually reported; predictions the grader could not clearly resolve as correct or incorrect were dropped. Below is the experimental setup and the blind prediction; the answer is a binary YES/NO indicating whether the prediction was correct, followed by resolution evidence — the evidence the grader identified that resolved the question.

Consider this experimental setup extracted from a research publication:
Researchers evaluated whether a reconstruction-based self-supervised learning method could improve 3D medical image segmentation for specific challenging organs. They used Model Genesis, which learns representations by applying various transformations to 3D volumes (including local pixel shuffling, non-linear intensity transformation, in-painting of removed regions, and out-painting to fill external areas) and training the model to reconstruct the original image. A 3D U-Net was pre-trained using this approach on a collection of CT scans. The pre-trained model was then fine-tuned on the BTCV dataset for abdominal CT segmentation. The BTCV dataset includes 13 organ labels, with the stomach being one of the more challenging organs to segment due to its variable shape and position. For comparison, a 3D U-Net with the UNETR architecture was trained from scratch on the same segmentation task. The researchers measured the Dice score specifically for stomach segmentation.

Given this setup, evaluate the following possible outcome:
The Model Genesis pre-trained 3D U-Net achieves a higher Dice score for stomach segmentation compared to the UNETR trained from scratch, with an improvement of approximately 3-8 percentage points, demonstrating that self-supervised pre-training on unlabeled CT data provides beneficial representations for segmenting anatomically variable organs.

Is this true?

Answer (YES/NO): NO